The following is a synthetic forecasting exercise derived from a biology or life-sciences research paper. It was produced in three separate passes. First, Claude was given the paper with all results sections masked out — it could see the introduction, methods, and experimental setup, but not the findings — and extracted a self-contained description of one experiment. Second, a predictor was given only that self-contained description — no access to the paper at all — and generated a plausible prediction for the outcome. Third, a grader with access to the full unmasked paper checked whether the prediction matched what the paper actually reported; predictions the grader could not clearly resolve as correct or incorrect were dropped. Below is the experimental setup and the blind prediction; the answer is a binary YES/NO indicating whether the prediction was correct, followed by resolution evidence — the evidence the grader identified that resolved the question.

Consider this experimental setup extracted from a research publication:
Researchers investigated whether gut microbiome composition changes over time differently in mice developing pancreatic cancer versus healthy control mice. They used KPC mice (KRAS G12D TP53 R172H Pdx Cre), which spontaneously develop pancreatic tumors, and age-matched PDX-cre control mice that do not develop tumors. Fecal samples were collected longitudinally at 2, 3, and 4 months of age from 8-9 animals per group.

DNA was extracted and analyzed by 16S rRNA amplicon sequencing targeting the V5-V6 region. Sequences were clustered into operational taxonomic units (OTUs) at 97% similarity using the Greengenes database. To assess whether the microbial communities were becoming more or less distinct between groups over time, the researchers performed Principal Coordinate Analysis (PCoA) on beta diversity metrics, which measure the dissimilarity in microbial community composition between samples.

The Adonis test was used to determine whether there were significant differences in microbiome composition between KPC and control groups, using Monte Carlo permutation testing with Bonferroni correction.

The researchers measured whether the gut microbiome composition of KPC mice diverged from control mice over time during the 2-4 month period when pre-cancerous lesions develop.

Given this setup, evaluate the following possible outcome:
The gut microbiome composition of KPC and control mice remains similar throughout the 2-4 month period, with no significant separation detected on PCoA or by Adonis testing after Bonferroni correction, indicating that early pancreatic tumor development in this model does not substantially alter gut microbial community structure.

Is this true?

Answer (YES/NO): NO